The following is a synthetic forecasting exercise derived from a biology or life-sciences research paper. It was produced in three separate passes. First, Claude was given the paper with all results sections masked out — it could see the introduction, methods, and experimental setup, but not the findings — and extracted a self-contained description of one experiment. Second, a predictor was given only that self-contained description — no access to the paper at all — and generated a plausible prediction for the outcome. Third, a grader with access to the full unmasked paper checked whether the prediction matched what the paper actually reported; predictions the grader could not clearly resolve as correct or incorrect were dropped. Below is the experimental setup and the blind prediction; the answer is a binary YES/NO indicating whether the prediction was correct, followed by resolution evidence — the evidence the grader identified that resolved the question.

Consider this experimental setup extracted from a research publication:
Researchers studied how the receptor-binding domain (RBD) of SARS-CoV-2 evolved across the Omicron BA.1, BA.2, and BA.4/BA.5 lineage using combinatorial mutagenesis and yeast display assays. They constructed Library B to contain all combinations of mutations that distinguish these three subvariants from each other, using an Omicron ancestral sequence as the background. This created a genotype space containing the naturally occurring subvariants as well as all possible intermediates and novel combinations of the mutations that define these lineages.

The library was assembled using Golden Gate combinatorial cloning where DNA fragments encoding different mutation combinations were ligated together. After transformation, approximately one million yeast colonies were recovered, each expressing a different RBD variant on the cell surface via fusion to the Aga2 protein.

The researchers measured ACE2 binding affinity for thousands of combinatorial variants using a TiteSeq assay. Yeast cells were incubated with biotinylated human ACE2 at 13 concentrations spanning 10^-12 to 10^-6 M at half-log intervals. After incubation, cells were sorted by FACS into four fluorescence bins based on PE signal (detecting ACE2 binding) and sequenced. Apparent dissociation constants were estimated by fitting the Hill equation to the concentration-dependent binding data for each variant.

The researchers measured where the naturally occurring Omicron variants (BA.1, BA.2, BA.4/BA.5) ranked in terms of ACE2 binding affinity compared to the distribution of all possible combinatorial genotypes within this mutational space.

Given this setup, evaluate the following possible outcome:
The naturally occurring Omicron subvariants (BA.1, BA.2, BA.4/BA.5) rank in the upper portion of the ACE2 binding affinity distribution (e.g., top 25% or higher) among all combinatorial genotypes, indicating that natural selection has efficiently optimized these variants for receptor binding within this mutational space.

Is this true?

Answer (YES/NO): NO